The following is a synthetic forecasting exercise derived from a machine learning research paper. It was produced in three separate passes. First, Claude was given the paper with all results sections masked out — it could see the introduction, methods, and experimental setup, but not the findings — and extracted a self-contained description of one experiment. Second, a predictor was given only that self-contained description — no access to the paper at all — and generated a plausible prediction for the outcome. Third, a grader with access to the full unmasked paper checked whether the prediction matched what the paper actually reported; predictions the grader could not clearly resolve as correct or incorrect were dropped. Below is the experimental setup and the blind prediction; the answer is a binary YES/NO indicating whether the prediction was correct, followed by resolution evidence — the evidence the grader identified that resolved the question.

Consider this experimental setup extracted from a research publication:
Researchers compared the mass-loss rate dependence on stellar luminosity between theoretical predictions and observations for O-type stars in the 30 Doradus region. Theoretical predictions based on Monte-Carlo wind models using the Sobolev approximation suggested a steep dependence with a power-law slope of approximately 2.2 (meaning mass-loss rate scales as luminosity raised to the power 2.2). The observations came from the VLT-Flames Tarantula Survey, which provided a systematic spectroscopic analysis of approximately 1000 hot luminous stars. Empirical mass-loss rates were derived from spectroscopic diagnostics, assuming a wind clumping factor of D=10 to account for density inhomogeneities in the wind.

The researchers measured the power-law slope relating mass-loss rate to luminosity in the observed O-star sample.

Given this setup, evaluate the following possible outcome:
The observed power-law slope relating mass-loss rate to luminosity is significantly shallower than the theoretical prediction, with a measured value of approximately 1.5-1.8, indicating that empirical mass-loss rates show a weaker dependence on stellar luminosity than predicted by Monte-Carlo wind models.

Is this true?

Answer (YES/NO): NO